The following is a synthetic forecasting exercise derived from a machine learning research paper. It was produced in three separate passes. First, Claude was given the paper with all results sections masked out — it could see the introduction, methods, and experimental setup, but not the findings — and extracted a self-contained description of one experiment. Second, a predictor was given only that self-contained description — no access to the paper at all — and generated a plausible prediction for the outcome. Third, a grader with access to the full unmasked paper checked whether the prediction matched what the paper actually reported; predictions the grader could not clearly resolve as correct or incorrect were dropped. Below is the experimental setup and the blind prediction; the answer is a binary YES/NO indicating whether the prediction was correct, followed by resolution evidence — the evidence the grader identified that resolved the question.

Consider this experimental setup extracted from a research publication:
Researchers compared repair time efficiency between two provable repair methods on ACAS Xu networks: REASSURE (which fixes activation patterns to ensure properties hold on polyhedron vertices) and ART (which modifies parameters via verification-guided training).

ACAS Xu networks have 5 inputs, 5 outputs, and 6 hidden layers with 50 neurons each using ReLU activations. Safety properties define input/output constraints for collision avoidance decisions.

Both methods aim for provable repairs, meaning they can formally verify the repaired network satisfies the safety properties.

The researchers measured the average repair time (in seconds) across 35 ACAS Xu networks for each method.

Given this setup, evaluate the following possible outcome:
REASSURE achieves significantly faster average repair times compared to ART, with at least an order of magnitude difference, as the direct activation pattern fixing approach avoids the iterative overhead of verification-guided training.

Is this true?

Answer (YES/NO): NO